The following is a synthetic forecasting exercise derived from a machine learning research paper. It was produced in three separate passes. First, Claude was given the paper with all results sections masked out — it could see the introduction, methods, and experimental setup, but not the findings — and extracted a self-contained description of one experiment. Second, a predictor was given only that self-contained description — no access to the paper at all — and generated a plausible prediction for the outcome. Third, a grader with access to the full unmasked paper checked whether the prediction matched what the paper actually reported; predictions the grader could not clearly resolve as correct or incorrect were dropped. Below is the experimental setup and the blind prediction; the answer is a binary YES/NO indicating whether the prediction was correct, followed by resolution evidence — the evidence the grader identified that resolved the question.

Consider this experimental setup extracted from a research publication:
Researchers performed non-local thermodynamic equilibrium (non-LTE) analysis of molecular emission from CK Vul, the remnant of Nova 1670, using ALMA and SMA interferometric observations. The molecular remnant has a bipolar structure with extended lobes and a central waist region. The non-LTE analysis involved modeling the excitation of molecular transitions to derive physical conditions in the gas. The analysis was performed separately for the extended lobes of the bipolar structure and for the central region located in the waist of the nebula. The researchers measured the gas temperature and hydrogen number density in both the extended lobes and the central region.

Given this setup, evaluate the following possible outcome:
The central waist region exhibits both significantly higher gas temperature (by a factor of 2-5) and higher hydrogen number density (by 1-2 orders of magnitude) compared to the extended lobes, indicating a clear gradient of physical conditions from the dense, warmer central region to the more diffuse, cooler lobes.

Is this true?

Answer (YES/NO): NO